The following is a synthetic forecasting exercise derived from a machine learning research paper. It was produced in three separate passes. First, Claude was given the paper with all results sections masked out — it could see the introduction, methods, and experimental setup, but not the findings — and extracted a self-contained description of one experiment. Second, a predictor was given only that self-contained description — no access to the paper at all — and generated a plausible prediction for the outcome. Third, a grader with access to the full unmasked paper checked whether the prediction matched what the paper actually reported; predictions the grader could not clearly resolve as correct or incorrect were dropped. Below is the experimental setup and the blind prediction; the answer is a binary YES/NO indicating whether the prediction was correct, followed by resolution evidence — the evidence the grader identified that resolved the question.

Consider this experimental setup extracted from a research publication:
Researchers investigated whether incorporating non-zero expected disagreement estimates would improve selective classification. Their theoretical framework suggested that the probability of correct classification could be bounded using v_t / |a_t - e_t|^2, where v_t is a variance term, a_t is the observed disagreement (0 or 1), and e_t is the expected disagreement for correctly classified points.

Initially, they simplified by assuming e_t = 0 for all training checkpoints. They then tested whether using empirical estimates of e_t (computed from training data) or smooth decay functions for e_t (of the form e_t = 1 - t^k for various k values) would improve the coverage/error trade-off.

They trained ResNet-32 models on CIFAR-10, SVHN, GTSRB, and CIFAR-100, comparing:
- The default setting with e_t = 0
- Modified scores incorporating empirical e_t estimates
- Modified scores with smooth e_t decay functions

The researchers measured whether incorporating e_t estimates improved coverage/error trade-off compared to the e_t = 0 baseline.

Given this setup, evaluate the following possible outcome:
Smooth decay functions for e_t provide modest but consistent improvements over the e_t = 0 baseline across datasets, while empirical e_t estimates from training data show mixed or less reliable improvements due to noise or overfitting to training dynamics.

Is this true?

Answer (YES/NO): NO